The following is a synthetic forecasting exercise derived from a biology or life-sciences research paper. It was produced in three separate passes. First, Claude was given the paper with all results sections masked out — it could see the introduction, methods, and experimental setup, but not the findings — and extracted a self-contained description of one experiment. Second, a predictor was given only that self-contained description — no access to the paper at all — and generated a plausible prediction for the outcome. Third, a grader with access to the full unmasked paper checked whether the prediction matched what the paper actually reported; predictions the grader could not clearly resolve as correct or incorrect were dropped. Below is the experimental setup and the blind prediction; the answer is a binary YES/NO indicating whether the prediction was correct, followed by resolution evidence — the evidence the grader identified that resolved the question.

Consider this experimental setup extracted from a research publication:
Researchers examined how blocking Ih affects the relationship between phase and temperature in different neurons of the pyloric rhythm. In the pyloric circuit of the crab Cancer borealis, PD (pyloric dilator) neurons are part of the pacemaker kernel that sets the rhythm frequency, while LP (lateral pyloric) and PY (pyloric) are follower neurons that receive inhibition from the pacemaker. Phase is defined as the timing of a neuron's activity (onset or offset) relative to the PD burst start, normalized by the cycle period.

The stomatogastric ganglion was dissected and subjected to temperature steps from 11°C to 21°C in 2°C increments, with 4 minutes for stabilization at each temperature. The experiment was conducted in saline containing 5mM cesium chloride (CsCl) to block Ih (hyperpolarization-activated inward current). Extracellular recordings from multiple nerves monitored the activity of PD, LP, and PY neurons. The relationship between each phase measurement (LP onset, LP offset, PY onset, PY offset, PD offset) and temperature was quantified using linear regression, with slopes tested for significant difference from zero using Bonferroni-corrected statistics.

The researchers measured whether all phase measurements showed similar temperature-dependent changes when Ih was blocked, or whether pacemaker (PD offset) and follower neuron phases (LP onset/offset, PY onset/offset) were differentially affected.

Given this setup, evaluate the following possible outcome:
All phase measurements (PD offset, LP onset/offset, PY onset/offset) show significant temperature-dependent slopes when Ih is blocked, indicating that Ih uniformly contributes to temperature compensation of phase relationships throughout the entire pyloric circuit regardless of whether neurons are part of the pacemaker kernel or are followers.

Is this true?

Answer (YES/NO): NO